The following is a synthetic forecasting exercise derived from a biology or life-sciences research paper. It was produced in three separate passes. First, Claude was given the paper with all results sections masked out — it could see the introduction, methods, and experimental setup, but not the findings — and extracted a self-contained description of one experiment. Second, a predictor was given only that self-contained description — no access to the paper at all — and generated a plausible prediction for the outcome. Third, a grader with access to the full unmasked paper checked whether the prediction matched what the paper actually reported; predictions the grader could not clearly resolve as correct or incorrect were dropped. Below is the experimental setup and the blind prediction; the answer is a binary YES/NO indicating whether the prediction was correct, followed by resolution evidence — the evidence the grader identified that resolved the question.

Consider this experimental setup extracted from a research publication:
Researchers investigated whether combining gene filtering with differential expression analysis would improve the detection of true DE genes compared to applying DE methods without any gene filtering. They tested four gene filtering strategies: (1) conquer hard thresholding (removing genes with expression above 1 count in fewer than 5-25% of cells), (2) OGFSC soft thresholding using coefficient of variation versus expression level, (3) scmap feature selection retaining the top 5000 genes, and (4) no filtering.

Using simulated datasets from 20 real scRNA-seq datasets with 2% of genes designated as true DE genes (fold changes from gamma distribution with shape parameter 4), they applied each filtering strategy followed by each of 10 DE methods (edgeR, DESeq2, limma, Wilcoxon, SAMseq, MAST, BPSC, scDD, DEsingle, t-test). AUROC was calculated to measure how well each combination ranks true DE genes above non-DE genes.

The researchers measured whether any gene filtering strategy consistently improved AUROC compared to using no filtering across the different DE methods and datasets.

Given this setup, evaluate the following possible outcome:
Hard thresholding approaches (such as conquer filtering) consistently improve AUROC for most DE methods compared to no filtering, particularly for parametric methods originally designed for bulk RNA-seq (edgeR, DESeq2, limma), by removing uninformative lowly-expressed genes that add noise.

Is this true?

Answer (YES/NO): NO